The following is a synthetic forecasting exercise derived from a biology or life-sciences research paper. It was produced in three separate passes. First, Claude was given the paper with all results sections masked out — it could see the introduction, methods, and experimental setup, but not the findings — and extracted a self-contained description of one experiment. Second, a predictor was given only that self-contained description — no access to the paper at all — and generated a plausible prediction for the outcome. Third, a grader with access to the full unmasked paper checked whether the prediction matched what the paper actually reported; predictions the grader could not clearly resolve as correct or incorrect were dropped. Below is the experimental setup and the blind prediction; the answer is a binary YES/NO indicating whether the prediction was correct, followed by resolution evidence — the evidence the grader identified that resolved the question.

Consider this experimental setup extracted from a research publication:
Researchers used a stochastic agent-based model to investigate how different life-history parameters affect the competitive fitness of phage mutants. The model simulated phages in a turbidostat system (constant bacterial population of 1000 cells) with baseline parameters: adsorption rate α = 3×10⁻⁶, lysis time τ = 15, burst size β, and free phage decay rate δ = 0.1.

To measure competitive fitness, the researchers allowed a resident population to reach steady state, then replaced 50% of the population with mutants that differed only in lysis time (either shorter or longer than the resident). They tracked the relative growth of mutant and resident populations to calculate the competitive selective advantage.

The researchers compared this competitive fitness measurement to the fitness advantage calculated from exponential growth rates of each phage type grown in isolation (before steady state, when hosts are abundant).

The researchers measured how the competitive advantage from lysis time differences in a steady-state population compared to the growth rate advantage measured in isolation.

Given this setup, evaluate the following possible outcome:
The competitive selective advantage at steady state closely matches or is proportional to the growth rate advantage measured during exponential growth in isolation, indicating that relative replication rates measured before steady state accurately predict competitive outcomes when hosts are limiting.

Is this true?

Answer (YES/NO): NO